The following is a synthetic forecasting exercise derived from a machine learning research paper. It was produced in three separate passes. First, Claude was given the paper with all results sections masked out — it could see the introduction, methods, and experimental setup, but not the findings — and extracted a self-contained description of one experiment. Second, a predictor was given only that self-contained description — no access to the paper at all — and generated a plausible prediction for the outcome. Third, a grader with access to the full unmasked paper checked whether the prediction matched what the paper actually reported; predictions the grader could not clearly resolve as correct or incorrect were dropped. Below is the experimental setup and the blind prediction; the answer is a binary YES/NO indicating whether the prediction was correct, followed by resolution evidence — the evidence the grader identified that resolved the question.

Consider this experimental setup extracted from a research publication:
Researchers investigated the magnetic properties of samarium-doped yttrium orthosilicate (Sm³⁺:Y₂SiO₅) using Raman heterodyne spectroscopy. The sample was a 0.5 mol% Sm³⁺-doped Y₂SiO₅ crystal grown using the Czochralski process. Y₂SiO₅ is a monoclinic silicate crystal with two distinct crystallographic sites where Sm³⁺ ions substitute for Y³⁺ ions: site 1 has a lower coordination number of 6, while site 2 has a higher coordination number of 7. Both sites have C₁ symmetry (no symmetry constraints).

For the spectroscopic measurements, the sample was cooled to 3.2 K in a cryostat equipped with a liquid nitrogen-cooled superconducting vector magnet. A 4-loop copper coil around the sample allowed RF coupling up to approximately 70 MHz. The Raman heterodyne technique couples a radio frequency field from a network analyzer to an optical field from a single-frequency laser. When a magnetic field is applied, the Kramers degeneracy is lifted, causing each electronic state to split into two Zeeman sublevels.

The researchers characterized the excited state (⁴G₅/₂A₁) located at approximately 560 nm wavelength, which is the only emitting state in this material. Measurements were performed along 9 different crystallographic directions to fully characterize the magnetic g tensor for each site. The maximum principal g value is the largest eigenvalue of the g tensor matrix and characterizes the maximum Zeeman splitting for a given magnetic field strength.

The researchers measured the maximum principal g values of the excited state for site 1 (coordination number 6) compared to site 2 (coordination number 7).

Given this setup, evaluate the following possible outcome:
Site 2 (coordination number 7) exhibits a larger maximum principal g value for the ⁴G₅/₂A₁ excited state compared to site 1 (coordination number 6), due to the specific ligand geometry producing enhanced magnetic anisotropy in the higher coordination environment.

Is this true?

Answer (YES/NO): YES